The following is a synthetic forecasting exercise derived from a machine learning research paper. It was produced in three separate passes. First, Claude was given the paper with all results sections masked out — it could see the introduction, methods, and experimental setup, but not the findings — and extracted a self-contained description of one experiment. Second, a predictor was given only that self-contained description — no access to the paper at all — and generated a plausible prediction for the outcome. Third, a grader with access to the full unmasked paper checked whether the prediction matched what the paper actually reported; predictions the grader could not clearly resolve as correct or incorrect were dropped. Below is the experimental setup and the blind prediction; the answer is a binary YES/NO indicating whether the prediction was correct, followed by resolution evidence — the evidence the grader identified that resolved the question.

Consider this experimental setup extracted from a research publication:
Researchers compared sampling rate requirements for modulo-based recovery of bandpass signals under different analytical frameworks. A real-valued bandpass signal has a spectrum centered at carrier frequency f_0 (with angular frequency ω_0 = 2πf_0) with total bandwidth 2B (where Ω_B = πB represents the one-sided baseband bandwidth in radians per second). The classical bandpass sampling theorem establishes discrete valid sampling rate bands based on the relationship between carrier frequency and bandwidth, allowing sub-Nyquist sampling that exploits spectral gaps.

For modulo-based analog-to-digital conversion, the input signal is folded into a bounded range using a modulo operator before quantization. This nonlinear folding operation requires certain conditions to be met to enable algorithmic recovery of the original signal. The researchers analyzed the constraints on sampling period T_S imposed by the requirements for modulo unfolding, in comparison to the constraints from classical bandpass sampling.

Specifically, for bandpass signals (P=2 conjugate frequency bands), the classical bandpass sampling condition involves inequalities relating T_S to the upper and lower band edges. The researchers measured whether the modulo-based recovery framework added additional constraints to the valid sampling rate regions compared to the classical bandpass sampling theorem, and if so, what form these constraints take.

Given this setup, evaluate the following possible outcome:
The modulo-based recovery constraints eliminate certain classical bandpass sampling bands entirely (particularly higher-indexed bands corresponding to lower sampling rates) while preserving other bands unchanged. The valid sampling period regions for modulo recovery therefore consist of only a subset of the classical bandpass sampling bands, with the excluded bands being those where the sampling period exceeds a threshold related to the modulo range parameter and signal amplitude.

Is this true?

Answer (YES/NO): NO